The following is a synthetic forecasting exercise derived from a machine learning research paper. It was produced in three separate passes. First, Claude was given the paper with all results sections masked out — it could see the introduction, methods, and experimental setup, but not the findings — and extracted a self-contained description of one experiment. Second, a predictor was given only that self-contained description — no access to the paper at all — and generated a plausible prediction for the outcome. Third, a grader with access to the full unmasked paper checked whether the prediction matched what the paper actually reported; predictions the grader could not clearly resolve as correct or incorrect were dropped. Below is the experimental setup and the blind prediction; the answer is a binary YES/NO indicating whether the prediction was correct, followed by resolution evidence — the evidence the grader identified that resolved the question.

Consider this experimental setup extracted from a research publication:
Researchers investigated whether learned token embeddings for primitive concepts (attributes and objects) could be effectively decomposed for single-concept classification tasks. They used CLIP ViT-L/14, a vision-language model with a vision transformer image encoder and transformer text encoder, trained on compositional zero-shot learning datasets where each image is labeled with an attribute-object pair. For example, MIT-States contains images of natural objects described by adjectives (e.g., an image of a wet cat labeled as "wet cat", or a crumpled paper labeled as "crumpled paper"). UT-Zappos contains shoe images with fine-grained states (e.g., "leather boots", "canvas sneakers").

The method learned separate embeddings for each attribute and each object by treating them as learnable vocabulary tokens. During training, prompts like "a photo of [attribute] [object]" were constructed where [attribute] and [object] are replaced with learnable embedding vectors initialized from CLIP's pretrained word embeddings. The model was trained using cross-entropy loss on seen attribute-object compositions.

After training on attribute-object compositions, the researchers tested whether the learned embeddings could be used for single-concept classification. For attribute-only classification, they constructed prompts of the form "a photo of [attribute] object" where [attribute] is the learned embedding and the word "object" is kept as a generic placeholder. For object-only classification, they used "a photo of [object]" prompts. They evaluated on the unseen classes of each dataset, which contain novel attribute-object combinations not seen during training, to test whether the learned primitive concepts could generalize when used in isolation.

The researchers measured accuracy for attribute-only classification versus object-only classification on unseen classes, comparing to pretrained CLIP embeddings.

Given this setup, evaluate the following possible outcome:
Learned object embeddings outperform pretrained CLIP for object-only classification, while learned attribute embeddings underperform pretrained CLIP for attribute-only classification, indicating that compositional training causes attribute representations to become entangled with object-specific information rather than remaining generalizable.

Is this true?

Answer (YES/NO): NO